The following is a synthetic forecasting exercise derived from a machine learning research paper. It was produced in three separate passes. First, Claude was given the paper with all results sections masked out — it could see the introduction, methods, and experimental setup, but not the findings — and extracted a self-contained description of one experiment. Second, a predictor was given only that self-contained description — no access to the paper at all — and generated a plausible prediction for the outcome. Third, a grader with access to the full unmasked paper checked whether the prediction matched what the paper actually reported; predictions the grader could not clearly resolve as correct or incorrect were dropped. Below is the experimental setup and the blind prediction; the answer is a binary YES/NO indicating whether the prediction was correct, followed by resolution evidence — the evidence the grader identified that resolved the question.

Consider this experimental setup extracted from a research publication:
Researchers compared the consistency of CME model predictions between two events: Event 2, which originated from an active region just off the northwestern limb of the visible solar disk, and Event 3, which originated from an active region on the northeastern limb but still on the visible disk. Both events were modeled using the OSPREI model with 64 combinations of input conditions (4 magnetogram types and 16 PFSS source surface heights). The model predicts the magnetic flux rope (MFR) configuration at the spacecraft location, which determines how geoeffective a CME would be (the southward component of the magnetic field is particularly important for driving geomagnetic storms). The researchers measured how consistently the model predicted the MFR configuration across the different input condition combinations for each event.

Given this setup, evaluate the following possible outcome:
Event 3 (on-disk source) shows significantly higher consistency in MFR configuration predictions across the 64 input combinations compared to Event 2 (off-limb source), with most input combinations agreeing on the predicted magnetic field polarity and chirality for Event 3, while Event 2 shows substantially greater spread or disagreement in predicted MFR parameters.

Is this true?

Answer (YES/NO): NO